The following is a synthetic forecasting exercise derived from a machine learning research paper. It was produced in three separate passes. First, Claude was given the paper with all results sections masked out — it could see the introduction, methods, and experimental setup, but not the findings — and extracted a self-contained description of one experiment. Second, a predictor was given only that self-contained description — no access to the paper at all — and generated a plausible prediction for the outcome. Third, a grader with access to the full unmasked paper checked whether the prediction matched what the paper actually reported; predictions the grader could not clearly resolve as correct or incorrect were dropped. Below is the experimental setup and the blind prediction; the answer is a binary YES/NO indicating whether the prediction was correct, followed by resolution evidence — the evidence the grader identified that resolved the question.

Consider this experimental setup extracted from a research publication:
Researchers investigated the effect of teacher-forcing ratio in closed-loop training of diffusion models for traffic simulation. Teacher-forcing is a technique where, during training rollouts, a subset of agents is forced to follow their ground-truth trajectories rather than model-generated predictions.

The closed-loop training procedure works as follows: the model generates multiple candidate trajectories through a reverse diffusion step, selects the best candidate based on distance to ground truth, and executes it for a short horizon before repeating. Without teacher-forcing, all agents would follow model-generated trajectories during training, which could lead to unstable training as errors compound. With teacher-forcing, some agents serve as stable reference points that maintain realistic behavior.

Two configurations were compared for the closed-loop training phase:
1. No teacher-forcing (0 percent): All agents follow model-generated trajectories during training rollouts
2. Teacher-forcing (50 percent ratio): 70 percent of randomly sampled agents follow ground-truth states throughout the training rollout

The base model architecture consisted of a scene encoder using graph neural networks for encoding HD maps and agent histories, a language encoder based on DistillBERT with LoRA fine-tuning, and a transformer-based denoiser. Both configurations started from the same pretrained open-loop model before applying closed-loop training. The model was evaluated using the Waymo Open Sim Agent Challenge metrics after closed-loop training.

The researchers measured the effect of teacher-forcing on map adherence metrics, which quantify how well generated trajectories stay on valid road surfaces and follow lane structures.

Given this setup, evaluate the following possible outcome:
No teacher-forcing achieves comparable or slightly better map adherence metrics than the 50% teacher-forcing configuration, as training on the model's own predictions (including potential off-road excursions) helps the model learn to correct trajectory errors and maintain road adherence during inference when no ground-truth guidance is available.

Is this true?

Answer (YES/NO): NO